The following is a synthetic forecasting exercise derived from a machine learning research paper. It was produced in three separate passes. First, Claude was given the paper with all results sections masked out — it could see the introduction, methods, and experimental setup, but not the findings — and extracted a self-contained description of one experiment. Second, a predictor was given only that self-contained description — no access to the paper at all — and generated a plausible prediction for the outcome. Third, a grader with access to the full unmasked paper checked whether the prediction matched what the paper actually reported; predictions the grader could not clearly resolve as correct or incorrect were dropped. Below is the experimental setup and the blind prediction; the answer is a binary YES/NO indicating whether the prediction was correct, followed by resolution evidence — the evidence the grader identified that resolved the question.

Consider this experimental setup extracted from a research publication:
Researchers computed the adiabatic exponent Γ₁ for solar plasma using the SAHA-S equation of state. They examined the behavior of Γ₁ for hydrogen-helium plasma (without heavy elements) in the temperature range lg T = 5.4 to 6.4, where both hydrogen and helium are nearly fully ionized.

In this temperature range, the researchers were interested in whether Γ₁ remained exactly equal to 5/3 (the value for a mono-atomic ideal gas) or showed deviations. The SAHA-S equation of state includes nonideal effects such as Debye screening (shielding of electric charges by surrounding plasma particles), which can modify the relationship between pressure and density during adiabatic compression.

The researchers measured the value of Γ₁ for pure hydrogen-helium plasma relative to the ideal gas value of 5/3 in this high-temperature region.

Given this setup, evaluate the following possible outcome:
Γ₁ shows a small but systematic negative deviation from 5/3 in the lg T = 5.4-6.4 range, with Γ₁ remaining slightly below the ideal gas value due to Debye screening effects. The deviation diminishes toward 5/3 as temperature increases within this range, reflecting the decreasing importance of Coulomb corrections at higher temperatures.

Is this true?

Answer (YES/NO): NO